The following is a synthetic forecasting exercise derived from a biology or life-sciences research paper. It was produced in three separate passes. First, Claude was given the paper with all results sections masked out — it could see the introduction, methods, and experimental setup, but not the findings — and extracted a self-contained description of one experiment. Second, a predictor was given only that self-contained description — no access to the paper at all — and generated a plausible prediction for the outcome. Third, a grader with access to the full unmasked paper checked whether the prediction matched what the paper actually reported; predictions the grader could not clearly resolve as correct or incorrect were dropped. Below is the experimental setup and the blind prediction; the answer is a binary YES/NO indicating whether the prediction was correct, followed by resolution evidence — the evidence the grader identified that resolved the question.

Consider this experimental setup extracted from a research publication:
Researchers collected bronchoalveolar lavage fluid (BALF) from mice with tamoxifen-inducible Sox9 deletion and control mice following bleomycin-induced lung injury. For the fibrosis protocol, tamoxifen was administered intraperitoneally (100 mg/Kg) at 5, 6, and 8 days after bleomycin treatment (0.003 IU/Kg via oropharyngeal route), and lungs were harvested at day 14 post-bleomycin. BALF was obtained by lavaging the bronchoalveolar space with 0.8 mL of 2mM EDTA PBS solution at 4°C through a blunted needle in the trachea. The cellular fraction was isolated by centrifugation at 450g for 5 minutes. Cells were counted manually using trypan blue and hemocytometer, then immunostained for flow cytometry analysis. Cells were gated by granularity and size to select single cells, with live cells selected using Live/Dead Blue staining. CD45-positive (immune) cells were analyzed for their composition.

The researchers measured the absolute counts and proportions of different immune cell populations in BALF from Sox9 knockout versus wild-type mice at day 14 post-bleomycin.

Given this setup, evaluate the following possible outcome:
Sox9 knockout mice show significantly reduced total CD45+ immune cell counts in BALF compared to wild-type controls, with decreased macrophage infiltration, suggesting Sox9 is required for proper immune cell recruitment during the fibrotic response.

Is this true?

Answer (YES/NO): YES